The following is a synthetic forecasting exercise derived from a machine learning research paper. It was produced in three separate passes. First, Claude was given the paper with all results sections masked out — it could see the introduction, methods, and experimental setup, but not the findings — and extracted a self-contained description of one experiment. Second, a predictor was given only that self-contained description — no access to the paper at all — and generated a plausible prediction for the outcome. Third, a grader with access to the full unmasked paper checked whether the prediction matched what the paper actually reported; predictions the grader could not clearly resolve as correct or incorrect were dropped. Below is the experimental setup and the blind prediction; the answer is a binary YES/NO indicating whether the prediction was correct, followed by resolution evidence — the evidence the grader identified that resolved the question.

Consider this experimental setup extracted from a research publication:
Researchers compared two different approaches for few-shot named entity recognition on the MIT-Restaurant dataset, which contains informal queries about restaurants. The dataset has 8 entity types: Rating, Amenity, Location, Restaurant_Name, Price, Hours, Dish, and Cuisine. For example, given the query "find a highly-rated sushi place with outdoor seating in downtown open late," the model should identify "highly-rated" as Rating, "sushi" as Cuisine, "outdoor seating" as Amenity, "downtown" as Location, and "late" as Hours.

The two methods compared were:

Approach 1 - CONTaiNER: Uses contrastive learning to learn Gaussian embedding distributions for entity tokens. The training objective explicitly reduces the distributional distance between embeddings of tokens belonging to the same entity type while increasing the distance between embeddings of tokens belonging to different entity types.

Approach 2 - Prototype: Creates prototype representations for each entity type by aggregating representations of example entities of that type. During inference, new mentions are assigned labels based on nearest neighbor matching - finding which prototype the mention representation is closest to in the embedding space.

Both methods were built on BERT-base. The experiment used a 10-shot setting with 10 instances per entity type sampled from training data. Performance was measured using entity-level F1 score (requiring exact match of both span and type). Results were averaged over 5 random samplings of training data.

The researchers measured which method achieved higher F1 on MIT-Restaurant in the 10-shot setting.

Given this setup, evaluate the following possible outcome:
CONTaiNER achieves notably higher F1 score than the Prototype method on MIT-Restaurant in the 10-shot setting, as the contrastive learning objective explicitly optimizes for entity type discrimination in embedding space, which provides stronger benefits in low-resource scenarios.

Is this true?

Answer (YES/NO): YES